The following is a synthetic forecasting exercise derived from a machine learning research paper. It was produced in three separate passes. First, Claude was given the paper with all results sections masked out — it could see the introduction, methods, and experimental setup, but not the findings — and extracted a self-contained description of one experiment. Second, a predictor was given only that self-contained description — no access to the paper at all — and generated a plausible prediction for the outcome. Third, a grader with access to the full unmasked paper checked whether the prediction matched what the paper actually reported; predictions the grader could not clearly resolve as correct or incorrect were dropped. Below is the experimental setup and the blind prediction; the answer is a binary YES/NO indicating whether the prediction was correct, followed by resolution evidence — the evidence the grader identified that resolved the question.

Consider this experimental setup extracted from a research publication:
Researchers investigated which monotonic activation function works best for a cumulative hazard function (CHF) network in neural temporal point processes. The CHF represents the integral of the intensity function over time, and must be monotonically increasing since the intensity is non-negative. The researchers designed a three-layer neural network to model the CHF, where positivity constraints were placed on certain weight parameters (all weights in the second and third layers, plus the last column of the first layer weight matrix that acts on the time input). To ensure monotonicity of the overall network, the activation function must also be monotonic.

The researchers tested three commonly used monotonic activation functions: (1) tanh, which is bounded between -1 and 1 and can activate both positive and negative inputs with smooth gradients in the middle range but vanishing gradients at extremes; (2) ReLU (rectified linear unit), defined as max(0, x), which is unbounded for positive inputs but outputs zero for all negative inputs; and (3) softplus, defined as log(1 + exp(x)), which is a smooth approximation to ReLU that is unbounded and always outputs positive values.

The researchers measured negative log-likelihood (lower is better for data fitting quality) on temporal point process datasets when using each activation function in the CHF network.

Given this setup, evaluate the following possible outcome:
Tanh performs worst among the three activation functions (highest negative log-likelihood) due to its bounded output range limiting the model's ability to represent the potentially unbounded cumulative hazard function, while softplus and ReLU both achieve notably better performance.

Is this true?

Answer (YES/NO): NO